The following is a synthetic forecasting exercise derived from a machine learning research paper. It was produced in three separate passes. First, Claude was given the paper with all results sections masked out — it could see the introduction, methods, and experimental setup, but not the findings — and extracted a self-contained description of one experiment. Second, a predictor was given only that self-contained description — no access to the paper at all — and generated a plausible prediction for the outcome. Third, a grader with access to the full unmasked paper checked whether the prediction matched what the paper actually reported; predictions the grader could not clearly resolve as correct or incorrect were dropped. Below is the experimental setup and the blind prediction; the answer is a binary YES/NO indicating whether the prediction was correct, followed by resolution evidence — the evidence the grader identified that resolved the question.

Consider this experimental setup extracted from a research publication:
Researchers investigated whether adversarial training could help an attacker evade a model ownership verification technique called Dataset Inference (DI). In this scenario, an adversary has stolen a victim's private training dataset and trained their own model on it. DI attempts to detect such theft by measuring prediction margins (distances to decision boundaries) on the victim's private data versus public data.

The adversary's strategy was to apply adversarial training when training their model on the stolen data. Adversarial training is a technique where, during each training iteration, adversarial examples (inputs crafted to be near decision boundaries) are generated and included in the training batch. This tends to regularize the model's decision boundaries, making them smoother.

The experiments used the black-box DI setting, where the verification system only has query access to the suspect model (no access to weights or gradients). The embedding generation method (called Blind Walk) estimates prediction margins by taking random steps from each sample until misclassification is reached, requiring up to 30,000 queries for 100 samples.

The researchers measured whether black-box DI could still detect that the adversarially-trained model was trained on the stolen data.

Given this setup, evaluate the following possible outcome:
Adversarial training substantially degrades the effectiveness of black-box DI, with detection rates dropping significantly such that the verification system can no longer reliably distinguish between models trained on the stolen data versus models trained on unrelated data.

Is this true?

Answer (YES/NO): YES